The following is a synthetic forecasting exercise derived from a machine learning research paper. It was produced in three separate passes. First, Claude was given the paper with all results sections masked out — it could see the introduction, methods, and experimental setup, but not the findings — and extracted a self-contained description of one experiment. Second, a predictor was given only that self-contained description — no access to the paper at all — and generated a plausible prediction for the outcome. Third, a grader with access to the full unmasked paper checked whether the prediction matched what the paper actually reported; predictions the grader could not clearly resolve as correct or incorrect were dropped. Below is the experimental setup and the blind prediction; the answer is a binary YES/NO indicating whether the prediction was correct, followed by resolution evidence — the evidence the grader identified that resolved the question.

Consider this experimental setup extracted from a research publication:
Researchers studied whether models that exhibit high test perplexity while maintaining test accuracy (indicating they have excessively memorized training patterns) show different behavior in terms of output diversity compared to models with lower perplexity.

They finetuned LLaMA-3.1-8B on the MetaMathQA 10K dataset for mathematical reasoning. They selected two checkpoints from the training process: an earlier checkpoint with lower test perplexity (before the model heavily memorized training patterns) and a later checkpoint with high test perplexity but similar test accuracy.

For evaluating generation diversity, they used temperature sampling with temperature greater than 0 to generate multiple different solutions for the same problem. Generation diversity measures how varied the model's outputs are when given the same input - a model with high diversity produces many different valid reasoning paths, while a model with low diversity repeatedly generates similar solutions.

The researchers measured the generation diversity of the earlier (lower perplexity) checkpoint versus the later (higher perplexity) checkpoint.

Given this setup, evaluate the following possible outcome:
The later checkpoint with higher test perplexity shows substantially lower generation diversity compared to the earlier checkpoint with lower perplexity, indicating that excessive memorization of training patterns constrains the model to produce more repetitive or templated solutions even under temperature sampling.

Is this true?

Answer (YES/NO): YES